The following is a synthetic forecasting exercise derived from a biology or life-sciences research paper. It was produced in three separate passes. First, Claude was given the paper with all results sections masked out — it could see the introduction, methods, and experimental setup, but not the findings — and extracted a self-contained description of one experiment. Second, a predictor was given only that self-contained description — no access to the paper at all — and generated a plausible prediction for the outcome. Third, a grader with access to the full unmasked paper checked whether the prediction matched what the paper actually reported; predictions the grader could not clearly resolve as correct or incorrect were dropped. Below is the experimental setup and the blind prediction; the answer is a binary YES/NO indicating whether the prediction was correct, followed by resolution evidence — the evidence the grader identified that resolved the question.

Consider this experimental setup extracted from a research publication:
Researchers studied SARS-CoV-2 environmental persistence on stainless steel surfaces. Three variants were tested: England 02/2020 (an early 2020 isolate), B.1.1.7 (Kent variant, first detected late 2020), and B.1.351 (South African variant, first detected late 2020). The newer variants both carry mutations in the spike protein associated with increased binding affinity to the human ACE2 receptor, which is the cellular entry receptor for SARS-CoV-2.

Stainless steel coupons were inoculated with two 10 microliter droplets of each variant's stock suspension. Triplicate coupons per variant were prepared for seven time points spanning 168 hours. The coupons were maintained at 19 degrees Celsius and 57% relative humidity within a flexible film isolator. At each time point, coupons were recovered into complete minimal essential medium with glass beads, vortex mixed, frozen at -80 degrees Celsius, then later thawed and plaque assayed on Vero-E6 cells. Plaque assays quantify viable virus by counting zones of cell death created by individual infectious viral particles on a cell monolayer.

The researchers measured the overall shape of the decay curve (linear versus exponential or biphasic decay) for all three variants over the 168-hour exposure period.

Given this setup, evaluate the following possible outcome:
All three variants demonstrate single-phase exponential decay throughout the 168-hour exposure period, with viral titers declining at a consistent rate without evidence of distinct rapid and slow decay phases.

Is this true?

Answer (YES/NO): NO